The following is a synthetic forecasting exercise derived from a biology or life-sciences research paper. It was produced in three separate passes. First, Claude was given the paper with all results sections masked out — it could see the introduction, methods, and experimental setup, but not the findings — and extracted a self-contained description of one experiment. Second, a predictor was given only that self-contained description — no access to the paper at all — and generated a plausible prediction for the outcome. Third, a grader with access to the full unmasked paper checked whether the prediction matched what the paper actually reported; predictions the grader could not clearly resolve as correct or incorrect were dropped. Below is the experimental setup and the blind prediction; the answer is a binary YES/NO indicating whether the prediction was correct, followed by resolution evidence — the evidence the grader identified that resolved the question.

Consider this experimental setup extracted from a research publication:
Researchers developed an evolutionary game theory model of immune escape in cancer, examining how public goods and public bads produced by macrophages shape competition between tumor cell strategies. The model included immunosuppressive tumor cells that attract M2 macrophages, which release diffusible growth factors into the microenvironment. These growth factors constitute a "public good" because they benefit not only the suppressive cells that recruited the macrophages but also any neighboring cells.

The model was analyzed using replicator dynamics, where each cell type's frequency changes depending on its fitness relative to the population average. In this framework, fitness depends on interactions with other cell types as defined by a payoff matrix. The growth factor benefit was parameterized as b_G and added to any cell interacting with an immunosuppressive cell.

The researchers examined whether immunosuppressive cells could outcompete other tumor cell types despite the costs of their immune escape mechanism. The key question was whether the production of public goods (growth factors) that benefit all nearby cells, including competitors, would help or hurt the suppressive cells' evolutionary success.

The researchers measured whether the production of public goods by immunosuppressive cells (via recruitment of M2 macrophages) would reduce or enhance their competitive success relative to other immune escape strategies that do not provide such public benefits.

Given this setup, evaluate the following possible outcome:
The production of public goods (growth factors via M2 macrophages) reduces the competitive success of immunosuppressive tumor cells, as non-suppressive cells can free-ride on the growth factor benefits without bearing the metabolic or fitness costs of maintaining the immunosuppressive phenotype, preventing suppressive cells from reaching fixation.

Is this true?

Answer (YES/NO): NO